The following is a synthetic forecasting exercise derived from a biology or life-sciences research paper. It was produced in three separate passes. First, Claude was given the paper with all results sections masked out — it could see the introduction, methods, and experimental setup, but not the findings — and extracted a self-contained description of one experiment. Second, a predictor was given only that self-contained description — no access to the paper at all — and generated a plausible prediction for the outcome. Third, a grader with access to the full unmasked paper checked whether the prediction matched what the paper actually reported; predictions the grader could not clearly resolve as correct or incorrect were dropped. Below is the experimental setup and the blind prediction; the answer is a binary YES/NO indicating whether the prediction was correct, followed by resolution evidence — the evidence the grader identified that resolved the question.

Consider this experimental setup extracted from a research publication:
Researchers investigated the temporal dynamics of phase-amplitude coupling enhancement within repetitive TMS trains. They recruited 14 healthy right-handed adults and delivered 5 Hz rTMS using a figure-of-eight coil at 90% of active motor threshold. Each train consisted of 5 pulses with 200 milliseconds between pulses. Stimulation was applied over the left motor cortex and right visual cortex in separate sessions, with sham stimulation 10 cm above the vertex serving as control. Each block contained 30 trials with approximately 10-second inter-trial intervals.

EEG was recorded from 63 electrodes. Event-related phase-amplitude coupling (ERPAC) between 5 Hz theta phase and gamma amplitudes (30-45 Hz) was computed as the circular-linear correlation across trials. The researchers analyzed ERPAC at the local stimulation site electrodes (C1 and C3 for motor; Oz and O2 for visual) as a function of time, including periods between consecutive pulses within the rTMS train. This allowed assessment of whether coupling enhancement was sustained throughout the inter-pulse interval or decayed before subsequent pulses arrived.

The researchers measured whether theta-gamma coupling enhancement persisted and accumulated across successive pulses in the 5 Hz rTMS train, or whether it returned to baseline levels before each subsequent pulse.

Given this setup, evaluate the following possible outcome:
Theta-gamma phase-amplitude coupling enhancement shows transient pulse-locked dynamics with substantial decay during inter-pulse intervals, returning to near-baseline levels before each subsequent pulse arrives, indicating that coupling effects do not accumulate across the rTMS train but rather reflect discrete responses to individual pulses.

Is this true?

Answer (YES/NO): YES